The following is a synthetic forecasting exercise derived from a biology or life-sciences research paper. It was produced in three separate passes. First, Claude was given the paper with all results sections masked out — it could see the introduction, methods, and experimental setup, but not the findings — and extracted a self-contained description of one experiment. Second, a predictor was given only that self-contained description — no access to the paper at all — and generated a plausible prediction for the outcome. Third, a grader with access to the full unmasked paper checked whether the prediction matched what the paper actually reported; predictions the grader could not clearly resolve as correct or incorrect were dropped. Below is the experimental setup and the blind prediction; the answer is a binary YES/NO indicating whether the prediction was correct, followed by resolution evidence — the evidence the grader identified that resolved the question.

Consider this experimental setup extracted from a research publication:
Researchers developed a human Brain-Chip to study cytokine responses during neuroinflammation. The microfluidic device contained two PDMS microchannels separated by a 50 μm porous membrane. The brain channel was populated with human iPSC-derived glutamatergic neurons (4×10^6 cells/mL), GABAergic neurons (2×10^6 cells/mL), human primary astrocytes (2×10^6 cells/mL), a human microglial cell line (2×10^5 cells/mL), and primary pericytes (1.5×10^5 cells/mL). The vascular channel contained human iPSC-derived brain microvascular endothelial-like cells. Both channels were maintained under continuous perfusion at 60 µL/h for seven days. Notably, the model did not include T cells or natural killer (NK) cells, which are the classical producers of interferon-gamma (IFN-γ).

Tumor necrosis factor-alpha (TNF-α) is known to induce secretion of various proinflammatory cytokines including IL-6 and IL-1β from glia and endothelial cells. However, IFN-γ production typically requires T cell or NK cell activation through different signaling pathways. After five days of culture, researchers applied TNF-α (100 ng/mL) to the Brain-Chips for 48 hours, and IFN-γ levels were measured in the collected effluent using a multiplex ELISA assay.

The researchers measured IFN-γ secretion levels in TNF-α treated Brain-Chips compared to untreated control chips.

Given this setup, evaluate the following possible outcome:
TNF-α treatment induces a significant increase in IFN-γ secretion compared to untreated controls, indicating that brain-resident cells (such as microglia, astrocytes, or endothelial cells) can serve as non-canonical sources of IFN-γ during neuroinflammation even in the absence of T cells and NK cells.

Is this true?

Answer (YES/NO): YES